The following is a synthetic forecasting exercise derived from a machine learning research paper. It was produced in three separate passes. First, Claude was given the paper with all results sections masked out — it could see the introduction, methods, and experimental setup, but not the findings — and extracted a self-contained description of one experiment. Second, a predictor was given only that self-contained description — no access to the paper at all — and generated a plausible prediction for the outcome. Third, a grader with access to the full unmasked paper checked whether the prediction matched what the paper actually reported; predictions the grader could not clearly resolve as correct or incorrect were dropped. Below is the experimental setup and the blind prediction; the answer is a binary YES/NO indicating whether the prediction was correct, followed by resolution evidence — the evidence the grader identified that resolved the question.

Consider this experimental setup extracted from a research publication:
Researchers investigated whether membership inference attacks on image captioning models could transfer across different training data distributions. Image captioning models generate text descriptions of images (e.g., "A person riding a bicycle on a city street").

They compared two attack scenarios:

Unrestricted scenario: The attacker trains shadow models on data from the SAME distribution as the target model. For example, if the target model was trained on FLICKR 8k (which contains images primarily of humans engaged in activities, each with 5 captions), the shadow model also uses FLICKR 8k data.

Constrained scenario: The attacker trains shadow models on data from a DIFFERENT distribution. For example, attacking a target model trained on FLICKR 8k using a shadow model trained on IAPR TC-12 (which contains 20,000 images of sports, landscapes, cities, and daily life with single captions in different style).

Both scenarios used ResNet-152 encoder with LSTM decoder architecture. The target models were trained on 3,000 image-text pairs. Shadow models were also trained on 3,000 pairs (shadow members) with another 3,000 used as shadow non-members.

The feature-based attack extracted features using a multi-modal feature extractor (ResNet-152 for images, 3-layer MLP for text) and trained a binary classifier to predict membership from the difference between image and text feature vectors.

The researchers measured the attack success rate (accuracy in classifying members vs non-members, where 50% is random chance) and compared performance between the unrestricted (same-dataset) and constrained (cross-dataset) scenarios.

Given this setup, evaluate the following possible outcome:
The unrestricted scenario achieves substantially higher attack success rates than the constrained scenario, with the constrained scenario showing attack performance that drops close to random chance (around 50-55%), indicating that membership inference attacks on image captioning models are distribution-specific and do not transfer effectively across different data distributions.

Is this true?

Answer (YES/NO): NO